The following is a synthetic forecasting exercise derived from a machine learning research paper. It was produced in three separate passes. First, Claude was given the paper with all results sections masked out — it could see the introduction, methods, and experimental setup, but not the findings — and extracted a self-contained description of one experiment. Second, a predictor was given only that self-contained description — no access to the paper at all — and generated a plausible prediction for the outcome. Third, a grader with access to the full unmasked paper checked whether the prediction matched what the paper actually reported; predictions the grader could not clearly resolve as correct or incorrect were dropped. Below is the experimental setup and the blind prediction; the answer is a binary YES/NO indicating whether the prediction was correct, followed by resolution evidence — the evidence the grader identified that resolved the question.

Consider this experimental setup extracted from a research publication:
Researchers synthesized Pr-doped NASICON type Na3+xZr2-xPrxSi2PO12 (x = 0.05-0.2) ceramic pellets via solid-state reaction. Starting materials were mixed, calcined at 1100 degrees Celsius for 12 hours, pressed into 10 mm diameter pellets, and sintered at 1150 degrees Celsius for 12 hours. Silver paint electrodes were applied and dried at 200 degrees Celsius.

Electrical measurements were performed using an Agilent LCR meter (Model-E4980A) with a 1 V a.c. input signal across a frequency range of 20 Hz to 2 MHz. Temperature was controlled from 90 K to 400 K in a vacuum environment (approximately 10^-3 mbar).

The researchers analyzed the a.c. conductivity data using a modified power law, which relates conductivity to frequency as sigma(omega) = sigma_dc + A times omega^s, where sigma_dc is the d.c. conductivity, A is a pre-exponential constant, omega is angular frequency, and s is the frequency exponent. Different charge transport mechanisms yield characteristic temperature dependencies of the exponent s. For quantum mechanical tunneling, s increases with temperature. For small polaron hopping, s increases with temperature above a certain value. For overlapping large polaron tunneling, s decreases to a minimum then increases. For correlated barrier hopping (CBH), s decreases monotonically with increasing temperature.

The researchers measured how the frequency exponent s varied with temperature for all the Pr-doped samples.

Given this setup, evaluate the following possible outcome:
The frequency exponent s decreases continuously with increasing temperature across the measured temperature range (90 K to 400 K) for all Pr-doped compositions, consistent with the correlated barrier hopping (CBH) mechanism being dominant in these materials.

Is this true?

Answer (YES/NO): NO